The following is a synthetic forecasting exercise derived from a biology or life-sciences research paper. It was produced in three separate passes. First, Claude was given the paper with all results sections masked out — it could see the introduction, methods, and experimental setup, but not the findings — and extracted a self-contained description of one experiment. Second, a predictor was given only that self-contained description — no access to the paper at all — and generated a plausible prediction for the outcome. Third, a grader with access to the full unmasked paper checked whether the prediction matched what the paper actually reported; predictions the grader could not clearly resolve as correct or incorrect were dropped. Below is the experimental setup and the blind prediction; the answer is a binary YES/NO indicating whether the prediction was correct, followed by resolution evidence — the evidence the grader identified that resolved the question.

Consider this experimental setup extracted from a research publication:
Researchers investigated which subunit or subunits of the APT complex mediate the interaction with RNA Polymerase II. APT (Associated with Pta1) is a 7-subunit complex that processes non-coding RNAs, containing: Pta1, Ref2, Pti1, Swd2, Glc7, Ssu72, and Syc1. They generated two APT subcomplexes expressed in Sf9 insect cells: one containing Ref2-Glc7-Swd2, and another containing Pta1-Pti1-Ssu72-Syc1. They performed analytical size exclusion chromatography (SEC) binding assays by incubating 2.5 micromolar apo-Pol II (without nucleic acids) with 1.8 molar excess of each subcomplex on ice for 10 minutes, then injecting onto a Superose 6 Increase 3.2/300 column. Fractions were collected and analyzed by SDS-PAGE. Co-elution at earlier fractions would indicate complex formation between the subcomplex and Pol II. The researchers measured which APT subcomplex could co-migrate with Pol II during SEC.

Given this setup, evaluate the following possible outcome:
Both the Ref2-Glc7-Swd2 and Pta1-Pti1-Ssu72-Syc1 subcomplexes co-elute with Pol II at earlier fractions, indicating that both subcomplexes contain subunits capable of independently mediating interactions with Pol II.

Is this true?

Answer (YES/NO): NO